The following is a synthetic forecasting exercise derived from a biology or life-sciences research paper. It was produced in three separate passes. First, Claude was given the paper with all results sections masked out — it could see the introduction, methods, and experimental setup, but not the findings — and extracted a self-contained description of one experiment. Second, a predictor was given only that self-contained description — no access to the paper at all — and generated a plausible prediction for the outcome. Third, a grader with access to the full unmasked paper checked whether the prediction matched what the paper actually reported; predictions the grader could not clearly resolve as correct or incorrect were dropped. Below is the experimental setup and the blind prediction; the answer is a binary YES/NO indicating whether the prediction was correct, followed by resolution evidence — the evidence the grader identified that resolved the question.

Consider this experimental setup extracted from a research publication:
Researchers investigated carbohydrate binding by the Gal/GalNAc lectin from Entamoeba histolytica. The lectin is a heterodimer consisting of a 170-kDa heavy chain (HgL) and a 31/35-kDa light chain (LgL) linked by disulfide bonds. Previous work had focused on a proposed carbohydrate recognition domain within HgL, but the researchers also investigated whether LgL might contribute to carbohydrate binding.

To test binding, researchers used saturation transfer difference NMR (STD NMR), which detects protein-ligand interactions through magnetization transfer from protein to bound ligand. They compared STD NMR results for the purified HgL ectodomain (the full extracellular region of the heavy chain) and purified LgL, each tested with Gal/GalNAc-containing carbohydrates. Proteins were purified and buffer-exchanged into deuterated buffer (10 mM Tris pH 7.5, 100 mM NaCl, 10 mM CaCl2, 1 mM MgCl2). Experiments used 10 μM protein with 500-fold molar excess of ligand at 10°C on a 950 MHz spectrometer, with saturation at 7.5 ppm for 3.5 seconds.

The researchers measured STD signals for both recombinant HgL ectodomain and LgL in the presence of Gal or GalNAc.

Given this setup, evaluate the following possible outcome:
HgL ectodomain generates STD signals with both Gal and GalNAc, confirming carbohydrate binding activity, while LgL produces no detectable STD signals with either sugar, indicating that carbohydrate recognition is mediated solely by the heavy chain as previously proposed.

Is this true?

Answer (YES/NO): NO